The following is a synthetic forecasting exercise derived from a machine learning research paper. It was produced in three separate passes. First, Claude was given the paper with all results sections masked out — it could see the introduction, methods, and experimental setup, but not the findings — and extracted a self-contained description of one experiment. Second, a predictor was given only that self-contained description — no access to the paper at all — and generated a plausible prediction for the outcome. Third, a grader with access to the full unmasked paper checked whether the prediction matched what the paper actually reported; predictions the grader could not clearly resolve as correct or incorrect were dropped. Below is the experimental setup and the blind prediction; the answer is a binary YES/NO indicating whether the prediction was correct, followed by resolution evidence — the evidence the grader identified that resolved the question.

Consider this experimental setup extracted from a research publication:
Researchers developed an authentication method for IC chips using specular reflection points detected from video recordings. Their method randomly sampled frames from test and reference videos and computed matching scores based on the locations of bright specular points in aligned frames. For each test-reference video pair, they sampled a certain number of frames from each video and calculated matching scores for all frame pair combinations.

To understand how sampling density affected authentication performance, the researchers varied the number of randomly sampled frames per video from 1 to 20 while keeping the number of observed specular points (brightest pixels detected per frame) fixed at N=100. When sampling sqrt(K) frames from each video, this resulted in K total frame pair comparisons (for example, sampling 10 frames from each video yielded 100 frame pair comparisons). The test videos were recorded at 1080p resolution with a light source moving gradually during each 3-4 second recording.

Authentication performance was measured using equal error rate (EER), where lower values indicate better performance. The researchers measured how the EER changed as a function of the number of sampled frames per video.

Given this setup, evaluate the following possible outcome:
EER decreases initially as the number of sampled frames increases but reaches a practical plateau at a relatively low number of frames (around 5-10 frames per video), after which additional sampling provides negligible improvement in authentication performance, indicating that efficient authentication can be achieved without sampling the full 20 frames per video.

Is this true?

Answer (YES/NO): NO